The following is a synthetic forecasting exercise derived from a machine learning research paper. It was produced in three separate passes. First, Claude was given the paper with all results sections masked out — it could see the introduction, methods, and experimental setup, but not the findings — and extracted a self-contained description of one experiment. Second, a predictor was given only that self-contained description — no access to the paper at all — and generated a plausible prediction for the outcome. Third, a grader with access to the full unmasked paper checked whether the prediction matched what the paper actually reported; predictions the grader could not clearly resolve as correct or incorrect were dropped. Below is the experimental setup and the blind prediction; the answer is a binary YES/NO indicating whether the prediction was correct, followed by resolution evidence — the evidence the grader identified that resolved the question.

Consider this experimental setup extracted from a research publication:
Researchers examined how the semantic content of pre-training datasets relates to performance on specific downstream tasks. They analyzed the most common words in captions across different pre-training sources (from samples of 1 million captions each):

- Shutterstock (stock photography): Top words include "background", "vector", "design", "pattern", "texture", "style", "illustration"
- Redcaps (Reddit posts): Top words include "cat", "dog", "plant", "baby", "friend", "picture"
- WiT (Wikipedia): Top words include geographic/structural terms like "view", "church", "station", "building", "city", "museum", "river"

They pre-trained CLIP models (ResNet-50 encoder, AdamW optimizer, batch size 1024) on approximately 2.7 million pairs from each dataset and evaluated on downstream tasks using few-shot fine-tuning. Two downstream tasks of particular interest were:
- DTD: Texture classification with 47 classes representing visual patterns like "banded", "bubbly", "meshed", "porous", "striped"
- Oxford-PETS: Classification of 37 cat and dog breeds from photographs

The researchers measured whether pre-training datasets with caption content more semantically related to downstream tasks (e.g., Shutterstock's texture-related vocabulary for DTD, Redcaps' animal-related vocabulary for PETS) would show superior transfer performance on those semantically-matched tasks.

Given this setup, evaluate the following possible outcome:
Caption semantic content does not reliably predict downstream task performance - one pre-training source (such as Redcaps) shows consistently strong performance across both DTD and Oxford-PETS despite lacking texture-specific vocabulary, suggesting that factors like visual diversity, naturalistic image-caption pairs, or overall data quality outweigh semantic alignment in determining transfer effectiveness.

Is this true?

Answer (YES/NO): NO